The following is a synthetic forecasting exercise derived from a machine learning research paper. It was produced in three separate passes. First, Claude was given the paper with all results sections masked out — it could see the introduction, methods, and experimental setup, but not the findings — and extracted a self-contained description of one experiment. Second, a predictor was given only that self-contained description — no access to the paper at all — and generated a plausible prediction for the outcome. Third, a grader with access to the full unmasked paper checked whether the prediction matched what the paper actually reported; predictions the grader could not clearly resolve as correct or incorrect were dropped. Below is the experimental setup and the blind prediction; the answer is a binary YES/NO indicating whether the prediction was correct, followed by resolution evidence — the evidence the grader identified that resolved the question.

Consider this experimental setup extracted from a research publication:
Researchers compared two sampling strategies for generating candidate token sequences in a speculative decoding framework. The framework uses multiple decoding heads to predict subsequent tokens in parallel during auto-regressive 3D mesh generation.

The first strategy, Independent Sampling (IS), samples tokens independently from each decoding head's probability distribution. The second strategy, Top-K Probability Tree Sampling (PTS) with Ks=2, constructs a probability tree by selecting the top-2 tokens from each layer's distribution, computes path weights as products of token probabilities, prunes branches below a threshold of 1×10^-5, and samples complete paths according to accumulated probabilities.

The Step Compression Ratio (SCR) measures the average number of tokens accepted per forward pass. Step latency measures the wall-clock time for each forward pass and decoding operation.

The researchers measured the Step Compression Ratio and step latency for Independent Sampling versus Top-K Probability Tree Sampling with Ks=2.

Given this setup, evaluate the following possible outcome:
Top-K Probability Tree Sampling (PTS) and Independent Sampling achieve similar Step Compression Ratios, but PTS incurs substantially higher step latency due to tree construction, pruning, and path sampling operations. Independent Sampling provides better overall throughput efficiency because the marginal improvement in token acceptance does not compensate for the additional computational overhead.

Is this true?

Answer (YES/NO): NO